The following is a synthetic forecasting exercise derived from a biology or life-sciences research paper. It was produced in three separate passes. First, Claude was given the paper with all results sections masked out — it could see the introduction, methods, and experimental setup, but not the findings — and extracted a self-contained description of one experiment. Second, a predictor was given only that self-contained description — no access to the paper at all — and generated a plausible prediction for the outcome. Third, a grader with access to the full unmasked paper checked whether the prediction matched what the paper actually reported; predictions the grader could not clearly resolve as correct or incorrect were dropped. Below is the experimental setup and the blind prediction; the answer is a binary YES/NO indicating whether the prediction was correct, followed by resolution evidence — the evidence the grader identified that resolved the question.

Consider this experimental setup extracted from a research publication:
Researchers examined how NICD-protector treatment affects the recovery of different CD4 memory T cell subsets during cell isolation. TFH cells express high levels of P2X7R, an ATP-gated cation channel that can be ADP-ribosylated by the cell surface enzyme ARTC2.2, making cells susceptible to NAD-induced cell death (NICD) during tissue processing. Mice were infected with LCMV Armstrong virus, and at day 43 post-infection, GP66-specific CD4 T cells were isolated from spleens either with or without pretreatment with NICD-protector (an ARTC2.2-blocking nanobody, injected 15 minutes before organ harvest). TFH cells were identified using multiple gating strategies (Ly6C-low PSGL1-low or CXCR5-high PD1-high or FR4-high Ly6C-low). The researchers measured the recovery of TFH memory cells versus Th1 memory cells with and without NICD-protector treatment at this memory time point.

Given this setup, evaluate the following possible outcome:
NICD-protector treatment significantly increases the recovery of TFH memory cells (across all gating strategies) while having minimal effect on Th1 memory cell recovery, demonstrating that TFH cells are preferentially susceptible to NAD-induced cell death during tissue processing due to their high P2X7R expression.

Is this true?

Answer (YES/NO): NO